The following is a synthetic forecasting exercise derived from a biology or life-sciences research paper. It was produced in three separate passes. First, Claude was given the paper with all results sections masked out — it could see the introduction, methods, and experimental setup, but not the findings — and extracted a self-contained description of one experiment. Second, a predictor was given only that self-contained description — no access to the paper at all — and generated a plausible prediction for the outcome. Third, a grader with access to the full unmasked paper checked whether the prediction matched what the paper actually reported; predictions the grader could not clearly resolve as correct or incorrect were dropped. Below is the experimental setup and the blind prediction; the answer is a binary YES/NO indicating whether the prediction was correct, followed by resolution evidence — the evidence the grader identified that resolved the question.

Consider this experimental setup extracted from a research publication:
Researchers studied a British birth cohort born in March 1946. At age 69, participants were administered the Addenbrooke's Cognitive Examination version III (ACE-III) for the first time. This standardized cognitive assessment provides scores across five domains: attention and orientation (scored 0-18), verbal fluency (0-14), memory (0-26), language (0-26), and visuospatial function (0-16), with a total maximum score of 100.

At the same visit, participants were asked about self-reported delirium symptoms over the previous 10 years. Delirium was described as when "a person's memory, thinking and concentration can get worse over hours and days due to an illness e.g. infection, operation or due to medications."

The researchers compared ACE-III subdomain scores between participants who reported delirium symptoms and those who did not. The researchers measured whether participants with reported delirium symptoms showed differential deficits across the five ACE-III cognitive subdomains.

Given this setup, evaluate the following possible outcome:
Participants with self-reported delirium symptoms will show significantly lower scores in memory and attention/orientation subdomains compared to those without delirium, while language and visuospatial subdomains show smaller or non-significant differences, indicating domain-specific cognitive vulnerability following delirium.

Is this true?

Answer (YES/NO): NO